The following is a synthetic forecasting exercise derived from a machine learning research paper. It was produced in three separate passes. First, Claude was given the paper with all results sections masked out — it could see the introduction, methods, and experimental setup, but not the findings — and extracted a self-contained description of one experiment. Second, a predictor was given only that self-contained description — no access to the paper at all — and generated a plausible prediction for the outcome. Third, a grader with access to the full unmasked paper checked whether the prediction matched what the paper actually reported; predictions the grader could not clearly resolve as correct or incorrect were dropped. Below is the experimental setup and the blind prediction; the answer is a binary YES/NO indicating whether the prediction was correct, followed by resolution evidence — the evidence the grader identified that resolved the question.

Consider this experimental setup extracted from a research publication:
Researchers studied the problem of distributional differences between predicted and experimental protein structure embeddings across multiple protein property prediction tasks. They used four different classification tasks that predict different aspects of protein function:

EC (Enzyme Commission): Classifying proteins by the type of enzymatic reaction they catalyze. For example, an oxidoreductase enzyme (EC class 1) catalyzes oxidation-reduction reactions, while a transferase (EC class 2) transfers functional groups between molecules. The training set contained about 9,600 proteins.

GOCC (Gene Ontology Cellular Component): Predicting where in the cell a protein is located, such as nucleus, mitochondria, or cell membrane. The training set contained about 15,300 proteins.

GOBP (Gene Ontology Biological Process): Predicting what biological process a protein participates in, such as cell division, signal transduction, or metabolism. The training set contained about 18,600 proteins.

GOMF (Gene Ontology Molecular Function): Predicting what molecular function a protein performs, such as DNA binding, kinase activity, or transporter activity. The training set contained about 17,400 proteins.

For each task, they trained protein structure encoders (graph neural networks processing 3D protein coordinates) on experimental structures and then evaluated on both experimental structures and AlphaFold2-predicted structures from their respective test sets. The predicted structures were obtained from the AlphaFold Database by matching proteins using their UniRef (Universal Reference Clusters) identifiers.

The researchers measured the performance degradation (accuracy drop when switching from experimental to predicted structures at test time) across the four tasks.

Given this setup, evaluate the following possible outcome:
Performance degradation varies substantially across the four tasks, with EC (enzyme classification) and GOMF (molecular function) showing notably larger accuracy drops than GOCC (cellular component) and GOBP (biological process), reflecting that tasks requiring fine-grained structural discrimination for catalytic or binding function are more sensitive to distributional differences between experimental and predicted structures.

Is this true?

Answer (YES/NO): NO